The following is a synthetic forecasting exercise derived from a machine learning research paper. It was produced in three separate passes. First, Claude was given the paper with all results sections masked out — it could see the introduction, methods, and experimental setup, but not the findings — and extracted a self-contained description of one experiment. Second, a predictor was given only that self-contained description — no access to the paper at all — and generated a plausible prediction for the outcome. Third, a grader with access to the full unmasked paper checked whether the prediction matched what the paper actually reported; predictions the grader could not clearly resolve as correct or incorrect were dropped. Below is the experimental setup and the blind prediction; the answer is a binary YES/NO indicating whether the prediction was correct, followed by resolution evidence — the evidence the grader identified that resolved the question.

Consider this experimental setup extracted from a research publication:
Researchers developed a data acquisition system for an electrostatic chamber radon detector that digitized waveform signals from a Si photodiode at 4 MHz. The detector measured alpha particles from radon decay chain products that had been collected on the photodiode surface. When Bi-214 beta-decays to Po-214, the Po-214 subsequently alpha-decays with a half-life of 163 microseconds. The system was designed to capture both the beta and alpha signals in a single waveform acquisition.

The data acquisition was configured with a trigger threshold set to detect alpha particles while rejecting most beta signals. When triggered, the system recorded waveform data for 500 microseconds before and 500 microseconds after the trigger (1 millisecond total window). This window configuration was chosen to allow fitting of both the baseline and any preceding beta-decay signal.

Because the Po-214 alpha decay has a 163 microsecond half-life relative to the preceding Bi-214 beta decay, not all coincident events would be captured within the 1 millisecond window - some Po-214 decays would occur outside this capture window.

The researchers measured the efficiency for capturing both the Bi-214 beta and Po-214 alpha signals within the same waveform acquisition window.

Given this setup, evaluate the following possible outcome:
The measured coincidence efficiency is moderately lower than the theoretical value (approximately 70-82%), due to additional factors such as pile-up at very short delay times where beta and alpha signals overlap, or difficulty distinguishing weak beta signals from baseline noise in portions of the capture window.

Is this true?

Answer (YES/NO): NO